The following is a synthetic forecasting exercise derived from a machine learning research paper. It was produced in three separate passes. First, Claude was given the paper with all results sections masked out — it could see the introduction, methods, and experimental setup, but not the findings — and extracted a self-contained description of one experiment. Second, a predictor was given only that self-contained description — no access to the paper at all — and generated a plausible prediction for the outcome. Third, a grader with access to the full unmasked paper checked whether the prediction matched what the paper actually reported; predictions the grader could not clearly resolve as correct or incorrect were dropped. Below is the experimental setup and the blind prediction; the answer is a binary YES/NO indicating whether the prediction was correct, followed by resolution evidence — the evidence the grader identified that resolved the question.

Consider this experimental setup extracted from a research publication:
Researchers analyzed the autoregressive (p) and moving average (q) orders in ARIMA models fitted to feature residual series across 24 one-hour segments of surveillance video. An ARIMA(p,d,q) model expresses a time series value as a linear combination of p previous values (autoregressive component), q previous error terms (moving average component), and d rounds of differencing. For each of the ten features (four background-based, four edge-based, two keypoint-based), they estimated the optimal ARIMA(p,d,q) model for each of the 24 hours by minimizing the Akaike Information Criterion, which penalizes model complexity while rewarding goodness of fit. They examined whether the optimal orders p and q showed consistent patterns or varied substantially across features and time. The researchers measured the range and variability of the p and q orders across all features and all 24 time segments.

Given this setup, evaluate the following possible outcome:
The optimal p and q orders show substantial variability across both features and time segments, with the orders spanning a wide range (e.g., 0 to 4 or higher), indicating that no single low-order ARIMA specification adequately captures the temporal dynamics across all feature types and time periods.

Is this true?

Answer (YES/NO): YES